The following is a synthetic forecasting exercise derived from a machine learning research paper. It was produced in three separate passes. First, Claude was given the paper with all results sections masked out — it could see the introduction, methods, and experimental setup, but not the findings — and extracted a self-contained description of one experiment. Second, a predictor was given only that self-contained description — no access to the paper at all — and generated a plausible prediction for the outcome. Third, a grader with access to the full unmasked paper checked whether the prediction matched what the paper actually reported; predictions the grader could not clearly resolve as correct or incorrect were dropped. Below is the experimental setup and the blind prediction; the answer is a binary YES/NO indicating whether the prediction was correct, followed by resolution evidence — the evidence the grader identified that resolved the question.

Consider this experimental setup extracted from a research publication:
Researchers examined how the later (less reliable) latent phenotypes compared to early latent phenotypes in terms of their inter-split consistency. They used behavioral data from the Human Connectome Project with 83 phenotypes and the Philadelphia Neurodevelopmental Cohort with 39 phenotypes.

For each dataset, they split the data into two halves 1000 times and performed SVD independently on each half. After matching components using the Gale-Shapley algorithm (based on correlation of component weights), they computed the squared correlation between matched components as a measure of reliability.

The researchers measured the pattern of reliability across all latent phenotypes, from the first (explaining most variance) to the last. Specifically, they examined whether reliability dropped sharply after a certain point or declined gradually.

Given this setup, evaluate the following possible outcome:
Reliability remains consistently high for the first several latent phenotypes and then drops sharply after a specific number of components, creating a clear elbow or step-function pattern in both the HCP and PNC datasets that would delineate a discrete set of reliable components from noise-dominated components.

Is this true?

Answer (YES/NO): NO